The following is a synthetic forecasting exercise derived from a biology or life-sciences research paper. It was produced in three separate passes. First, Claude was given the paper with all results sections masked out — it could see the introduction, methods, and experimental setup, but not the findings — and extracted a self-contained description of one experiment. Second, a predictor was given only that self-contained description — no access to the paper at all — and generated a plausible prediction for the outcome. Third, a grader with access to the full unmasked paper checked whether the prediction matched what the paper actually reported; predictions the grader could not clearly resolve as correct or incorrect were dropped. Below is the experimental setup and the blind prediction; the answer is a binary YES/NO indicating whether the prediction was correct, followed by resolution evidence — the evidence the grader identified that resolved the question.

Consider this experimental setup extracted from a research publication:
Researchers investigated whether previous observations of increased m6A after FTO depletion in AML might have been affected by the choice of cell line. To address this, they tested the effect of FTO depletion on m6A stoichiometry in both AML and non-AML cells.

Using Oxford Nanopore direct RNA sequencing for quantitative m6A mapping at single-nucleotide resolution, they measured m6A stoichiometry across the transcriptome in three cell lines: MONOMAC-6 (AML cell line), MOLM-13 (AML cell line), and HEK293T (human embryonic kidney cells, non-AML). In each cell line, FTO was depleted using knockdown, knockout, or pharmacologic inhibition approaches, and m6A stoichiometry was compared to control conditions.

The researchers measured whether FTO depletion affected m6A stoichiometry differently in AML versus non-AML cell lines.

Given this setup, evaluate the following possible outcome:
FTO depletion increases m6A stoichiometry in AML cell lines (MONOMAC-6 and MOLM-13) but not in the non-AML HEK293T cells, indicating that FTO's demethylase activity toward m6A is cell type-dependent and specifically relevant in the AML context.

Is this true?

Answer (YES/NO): NO